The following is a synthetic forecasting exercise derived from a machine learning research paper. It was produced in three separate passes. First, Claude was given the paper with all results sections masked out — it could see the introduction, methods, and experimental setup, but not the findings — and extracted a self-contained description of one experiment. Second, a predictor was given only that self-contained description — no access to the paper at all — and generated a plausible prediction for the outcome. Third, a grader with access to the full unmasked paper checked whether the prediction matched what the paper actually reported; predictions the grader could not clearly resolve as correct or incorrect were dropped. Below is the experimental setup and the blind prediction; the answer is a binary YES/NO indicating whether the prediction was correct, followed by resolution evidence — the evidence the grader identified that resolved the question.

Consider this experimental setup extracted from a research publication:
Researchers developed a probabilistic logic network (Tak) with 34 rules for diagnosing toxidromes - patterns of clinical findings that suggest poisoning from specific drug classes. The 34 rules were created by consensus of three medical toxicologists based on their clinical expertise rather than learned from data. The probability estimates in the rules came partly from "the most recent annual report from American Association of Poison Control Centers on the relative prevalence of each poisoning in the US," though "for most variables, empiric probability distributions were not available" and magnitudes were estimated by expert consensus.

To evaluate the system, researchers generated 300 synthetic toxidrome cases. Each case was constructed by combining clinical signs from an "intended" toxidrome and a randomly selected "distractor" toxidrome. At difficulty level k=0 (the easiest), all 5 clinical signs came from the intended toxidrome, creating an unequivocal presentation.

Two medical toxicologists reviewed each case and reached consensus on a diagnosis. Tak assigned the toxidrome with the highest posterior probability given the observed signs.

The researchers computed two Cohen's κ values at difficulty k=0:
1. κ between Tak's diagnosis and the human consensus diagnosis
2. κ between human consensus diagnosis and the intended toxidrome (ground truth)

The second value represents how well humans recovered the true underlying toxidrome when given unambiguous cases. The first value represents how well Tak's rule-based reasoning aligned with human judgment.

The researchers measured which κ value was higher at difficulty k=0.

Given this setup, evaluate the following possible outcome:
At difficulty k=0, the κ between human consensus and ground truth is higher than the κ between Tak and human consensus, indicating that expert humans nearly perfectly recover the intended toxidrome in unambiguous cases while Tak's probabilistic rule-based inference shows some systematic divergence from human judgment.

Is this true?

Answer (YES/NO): YES